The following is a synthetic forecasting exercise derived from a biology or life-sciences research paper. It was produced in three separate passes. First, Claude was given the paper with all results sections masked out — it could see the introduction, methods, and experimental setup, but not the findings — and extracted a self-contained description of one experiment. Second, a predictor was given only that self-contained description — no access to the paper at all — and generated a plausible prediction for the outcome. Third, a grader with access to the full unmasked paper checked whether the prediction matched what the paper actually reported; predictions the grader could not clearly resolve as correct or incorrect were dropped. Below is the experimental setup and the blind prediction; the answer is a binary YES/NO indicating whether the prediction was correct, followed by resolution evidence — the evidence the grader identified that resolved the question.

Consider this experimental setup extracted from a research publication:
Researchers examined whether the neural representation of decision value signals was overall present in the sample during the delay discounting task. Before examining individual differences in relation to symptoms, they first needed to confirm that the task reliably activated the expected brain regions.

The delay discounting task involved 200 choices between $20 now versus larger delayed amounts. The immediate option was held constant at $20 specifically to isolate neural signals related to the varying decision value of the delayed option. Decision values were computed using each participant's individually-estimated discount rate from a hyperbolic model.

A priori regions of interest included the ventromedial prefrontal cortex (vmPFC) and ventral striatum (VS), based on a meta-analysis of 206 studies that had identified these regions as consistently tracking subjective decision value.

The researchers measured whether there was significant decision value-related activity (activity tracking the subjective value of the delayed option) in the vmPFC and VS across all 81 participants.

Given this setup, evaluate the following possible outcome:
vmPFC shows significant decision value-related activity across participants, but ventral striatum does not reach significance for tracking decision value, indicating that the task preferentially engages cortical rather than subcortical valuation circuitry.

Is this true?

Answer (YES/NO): NO